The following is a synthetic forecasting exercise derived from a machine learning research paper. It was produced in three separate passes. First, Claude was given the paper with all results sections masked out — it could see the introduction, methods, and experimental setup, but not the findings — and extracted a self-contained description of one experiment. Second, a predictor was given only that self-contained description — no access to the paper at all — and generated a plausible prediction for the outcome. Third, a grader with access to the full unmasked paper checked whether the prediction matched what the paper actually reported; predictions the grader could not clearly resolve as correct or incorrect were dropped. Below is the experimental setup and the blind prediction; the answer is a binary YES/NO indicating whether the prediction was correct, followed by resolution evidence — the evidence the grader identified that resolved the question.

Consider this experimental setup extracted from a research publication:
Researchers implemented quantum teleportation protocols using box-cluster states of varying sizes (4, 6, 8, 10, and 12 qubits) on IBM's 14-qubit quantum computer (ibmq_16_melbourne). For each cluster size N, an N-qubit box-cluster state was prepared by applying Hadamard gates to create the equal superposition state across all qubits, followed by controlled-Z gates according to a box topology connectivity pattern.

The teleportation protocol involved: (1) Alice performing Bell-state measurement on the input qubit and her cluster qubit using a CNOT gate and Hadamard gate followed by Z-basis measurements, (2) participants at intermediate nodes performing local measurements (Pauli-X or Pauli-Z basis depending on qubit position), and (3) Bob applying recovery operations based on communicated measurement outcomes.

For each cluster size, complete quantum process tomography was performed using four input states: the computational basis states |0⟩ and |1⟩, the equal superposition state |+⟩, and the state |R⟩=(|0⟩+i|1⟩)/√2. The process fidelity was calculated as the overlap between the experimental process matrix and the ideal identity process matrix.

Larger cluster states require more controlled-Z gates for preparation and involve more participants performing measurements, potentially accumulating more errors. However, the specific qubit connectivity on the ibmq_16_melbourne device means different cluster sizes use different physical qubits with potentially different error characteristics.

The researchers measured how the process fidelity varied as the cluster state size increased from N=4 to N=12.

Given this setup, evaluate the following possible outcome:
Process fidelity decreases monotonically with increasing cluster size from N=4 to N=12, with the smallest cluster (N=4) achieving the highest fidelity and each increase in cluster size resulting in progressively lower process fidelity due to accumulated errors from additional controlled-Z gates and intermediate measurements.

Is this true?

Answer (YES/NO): NO